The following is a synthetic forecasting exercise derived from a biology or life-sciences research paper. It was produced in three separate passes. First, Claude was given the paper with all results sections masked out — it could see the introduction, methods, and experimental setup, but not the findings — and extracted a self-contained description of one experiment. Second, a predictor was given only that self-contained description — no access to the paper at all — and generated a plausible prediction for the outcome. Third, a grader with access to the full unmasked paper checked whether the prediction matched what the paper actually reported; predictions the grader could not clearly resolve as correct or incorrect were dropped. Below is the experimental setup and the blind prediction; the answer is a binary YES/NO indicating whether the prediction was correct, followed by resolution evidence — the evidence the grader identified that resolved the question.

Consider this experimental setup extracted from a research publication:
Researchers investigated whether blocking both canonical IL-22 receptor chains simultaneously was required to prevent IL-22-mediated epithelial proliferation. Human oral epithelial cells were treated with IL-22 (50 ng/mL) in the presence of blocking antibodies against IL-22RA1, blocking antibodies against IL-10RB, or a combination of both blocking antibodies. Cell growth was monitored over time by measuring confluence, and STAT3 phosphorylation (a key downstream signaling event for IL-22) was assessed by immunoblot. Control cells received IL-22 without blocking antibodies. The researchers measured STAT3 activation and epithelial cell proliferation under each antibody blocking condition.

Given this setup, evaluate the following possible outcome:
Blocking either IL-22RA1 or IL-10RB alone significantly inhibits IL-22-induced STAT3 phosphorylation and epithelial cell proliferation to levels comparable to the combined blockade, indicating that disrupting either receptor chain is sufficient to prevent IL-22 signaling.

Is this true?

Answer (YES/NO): NO